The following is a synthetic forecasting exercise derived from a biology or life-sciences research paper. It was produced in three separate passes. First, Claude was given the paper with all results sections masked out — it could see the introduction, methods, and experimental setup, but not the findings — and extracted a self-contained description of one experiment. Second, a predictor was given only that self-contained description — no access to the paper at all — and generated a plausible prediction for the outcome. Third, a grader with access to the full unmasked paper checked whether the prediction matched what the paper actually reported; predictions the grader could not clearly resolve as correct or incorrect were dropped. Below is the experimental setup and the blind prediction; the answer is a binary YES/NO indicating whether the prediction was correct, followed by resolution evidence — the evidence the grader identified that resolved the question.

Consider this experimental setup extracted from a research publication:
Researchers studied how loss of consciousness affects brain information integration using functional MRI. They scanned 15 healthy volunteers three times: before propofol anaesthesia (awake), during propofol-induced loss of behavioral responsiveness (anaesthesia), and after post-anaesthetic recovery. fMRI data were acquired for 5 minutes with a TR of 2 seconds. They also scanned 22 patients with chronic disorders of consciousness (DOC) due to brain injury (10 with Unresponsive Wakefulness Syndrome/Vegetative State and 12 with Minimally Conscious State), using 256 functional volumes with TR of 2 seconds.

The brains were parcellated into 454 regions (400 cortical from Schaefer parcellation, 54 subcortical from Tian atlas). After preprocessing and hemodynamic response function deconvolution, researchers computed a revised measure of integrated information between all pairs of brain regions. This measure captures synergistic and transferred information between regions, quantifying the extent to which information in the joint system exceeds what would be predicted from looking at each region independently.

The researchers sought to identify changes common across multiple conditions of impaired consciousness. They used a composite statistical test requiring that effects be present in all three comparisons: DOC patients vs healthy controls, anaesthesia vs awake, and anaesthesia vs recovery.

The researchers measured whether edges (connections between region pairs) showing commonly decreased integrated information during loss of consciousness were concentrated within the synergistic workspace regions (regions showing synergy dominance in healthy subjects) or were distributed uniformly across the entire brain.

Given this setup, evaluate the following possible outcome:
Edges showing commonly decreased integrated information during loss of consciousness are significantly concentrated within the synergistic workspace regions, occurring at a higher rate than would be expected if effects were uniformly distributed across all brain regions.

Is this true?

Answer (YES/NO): YES